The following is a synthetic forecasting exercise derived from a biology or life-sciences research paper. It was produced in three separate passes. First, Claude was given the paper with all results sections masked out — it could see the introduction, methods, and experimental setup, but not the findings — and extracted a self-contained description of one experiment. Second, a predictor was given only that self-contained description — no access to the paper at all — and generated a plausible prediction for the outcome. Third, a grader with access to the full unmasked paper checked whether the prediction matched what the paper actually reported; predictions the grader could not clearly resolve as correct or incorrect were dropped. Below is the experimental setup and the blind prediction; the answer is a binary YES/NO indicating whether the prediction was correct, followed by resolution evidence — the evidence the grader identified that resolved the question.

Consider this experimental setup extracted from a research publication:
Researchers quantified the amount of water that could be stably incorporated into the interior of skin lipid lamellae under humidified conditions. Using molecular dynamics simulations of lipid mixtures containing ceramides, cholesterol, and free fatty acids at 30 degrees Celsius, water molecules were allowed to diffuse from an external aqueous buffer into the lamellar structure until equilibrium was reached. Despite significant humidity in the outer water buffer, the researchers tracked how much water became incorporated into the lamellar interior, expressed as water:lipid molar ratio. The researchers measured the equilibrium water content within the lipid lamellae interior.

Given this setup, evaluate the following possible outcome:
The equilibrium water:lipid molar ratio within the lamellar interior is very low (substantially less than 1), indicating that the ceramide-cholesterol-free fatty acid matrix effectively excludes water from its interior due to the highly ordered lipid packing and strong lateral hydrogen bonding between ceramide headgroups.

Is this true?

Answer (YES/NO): NO